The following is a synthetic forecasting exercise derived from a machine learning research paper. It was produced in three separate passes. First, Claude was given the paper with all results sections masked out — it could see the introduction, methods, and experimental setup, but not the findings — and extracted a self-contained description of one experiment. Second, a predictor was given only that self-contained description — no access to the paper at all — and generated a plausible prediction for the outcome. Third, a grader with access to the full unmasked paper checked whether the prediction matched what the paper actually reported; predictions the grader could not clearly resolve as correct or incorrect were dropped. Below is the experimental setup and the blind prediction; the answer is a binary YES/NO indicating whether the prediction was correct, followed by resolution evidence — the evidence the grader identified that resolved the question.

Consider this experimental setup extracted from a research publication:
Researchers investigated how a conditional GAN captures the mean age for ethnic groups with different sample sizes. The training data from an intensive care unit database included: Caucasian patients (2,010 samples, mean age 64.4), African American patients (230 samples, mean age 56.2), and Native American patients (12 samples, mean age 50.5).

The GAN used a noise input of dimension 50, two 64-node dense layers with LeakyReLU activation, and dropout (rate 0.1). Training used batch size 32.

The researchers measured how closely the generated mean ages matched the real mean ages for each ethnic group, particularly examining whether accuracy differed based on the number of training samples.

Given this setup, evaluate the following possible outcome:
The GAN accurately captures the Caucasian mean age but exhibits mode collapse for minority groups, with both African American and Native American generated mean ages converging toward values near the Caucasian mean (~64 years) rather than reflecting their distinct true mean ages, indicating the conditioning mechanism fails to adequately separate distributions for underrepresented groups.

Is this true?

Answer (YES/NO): NO